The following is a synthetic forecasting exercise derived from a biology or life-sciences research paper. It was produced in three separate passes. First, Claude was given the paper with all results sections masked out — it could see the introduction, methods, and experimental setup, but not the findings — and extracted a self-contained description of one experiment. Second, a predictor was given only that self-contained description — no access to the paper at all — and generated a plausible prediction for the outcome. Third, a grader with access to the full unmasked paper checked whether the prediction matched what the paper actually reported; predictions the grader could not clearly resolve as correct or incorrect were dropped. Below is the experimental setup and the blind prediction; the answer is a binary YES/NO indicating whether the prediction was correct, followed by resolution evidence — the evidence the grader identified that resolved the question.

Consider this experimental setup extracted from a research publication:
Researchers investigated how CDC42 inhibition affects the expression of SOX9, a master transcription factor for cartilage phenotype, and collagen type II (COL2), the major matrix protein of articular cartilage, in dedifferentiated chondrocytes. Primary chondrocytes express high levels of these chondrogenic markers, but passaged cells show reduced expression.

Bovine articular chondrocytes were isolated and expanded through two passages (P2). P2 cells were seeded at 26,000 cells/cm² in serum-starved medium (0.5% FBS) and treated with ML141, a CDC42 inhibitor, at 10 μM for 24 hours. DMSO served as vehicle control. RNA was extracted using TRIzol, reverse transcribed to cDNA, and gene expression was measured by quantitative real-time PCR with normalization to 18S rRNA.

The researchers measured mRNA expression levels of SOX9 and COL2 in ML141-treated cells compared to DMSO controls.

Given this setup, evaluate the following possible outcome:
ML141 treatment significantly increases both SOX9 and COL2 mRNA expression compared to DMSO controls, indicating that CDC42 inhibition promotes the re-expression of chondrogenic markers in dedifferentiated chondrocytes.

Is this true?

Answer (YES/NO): NO